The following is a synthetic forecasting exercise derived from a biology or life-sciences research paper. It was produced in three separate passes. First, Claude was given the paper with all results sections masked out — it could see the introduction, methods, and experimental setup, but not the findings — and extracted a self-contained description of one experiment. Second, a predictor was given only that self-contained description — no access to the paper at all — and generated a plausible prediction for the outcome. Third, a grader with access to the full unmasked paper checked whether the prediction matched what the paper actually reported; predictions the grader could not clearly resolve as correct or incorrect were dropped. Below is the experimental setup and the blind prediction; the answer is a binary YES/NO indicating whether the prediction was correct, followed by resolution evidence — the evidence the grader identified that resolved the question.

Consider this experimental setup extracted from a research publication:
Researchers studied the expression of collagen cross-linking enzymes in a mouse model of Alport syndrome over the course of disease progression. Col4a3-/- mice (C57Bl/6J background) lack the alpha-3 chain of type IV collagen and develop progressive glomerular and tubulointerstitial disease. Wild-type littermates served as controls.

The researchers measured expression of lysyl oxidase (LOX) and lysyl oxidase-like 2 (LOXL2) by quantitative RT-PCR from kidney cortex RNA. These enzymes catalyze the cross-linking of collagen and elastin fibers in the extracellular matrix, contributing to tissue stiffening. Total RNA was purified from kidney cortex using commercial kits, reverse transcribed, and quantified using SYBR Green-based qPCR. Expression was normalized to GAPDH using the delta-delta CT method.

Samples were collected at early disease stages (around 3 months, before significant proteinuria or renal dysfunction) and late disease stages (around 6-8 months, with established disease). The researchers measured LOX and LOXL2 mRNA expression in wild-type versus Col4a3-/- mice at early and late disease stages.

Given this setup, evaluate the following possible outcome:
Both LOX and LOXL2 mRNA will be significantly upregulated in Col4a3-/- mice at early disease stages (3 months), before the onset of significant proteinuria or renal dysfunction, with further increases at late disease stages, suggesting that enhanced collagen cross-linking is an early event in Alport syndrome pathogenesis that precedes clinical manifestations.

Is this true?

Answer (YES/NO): NO